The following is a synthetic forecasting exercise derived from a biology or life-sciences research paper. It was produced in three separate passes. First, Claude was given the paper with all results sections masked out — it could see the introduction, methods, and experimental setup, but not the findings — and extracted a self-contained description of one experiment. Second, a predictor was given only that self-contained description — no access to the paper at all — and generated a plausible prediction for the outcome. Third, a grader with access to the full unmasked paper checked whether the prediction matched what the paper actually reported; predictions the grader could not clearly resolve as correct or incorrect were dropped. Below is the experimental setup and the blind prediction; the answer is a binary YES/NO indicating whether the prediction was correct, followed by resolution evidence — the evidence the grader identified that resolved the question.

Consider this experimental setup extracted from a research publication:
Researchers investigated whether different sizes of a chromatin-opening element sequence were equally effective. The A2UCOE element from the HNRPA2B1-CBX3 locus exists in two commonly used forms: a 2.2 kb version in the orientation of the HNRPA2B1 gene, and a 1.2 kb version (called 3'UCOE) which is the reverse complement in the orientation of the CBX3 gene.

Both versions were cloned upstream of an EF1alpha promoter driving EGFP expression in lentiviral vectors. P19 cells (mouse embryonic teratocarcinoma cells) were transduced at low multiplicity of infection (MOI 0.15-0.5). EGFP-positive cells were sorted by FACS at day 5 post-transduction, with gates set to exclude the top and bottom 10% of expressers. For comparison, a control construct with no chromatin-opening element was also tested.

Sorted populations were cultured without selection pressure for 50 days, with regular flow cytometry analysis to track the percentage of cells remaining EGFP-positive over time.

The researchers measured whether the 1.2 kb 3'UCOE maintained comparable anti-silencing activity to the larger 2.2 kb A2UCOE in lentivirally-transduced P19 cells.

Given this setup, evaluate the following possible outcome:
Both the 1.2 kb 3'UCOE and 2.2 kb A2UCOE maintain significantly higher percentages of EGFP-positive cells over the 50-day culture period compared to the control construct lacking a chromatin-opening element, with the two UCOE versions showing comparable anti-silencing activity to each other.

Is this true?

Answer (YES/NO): YES